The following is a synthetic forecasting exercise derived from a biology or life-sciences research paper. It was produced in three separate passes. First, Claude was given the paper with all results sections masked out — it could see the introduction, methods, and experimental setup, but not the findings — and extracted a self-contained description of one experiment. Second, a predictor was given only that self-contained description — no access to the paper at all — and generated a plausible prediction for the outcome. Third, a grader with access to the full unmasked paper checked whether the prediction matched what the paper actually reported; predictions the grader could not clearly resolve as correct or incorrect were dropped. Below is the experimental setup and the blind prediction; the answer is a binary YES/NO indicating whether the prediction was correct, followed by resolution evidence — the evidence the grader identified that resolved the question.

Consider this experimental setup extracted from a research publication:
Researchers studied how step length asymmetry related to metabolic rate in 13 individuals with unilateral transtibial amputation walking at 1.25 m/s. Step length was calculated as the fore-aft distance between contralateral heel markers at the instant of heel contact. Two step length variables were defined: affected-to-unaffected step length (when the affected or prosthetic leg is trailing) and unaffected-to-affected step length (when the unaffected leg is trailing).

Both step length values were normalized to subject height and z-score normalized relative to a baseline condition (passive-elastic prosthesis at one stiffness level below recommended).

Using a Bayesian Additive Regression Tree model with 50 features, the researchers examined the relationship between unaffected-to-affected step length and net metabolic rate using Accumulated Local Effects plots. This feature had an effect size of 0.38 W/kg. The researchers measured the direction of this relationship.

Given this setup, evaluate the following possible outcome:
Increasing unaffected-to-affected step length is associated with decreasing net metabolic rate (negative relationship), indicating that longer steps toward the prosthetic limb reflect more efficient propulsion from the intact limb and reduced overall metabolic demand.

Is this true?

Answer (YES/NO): YES